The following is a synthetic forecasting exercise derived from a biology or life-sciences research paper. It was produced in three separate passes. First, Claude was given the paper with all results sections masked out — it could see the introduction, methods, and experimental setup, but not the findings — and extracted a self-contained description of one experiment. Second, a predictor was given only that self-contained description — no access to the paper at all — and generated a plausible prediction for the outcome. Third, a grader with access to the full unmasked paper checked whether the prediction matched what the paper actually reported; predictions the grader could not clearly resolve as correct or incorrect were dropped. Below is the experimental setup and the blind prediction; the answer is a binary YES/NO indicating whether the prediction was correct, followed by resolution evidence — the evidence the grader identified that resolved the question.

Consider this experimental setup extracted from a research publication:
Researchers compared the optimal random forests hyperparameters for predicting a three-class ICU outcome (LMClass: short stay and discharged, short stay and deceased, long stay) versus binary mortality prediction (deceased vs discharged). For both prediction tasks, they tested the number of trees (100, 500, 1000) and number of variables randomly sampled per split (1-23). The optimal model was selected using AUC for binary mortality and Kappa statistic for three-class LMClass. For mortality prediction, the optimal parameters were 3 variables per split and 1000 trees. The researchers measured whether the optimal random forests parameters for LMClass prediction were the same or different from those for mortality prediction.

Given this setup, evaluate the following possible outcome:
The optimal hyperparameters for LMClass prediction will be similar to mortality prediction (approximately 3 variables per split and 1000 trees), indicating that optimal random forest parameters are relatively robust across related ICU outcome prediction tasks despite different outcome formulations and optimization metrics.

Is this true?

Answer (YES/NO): NO